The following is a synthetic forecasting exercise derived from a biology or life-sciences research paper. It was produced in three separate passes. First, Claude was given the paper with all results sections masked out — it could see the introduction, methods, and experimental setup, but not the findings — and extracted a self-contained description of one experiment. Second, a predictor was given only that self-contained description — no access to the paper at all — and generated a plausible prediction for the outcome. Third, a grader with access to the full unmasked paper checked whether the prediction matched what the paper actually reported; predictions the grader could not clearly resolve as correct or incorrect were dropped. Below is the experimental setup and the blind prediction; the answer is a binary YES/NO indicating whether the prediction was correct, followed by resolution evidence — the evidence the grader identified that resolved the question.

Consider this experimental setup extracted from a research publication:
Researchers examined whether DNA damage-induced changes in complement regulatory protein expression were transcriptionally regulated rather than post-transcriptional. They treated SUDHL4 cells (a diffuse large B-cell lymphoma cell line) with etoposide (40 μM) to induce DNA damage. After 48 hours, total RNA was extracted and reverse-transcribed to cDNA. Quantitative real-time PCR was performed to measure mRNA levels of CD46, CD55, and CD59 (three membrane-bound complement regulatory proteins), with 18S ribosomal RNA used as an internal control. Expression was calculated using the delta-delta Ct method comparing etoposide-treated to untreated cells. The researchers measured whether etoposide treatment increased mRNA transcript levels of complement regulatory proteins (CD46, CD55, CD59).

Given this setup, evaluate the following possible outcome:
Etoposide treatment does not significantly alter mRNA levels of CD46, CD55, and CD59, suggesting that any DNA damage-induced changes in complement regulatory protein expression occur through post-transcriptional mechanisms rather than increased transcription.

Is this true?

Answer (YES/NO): NO